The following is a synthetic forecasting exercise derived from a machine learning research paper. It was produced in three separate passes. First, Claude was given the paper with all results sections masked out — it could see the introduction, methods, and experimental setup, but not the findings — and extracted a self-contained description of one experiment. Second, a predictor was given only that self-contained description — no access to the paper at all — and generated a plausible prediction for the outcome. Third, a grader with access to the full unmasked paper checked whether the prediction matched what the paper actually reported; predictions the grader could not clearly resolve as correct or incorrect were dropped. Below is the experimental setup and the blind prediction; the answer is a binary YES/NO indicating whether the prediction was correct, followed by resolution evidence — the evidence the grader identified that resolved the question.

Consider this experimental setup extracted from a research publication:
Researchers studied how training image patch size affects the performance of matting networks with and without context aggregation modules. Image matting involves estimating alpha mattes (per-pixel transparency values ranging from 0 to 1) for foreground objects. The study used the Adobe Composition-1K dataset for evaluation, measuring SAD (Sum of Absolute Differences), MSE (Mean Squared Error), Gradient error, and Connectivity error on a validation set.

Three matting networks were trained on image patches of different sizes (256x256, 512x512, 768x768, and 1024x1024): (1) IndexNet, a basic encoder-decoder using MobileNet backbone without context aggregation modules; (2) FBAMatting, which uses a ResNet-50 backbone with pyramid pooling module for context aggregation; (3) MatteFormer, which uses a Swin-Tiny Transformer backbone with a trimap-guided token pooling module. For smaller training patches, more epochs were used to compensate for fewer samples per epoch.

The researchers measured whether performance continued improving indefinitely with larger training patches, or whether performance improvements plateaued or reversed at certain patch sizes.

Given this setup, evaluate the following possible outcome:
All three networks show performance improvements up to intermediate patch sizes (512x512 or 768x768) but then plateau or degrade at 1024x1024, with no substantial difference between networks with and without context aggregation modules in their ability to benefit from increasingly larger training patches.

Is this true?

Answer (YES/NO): NO